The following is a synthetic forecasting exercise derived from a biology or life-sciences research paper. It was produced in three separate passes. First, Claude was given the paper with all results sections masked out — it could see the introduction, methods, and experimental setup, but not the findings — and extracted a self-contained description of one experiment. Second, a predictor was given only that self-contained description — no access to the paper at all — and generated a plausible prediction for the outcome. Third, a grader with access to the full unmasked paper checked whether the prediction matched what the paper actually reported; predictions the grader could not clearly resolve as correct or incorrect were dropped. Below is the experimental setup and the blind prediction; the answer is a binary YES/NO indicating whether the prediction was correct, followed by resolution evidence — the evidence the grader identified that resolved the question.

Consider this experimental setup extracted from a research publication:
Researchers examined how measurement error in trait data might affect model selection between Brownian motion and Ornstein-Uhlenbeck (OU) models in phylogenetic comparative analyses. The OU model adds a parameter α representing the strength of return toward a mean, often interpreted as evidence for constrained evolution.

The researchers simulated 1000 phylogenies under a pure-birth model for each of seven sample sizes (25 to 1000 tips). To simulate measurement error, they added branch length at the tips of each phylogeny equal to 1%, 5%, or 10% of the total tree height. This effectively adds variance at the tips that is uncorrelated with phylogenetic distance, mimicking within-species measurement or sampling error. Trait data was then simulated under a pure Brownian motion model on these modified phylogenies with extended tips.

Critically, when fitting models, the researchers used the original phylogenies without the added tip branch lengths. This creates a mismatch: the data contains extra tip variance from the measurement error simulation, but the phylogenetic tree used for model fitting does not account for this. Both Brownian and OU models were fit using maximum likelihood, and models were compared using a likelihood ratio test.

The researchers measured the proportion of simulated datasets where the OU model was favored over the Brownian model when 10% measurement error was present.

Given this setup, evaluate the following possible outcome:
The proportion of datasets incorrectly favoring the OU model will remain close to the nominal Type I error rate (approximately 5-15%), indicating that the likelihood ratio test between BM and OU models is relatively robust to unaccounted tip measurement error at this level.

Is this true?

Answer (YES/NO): NO